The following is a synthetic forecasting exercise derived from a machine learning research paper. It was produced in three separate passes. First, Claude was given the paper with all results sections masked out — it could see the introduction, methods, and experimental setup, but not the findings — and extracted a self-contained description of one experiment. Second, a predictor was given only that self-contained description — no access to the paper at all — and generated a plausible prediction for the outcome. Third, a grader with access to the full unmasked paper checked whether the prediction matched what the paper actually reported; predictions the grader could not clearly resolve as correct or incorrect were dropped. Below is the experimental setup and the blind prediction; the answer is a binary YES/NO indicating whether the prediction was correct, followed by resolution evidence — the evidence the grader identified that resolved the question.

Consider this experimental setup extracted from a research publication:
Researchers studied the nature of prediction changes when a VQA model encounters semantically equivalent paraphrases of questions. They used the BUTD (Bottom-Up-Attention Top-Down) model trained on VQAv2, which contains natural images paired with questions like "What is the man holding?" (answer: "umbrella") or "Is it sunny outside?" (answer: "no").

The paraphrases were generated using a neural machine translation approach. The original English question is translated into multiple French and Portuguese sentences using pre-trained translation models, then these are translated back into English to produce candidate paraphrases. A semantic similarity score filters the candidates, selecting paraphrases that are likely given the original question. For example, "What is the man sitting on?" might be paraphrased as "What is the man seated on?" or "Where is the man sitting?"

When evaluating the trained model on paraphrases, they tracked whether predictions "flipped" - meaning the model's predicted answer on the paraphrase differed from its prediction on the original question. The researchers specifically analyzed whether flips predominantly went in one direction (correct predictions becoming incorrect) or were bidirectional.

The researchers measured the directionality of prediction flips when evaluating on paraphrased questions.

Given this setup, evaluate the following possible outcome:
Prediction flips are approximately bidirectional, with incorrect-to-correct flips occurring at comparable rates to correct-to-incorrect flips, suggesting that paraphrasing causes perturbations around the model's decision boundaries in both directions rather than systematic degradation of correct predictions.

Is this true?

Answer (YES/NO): NO